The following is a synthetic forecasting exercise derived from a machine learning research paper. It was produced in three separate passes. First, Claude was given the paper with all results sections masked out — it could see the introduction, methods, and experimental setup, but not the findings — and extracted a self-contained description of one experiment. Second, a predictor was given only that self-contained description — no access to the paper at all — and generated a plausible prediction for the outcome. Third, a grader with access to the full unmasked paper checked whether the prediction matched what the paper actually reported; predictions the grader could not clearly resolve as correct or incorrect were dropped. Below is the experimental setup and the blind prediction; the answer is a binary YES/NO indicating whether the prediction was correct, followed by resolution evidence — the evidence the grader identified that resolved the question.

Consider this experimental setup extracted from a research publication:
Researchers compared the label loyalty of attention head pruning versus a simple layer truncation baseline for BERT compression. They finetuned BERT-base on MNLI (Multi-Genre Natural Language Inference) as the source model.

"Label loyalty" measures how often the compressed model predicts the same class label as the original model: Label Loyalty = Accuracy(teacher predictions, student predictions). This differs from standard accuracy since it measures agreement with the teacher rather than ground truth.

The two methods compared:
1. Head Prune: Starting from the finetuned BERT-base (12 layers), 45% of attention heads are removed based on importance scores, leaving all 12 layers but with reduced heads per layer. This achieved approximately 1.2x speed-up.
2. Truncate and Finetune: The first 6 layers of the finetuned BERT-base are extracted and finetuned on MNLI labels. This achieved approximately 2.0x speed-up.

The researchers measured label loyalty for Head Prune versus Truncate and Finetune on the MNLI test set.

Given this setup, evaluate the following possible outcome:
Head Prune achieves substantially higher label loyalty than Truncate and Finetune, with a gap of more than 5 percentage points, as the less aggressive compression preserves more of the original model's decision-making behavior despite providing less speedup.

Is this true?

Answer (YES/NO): NO